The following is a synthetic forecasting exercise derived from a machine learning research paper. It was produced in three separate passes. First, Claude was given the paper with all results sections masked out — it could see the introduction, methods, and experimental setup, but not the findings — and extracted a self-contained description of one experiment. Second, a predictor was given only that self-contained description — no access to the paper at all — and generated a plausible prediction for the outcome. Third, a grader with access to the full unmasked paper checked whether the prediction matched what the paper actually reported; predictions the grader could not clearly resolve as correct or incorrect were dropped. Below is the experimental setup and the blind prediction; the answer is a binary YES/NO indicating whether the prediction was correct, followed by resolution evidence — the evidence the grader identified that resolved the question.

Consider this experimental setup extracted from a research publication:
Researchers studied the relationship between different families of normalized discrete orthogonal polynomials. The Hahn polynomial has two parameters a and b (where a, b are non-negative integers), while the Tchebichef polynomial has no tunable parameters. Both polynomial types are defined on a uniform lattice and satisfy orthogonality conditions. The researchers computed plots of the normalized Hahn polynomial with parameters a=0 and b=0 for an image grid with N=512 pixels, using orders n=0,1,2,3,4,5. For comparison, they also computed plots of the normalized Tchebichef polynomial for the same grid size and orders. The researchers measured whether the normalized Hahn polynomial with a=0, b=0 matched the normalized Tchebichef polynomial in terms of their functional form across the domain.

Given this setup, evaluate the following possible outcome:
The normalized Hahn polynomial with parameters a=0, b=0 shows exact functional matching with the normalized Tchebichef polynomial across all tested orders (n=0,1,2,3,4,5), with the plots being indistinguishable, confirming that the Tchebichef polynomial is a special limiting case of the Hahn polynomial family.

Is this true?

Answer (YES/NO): YES